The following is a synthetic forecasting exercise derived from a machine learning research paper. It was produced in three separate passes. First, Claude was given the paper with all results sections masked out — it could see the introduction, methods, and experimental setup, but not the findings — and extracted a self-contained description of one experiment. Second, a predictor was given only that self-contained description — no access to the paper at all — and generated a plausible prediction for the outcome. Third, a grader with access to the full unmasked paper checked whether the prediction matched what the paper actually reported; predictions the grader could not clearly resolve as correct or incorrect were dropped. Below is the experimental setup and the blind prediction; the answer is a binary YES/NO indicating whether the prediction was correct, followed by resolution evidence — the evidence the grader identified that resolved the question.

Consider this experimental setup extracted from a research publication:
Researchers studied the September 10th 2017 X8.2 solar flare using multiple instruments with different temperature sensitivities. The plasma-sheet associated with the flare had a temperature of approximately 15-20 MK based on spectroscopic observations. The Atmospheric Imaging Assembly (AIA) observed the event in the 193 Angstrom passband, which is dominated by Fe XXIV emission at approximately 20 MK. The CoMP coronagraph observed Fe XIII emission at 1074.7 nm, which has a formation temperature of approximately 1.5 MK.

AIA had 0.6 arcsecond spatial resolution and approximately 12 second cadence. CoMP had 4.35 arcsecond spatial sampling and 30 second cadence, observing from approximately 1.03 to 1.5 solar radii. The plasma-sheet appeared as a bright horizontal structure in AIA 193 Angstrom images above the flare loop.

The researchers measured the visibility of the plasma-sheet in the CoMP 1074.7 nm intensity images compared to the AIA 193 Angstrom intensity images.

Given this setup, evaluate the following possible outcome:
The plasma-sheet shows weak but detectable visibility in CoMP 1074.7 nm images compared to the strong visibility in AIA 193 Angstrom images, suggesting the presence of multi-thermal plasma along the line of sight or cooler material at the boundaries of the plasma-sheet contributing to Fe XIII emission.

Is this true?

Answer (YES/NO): NO